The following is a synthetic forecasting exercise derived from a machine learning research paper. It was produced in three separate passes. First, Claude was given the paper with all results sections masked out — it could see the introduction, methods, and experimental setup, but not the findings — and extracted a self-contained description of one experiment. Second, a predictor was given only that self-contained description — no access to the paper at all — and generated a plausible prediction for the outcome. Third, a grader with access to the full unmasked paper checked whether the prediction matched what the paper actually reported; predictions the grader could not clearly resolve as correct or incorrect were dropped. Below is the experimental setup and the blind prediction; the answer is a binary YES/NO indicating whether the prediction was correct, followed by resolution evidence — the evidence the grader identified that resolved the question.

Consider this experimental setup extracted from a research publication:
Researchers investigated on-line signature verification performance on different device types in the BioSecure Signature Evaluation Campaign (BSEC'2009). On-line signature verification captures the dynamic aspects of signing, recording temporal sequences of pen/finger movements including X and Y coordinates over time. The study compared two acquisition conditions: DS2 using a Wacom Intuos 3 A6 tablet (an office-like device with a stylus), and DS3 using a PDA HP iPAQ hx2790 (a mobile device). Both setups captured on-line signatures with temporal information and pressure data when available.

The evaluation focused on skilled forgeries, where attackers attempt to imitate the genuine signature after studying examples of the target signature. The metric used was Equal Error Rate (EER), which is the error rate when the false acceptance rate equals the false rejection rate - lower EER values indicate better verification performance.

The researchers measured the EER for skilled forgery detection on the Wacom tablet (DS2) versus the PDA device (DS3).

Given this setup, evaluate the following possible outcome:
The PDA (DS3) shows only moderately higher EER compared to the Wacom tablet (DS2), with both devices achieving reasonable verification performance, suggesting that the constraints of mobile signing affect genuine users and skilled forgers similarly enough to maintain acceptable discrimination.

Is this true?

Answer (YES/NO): NO